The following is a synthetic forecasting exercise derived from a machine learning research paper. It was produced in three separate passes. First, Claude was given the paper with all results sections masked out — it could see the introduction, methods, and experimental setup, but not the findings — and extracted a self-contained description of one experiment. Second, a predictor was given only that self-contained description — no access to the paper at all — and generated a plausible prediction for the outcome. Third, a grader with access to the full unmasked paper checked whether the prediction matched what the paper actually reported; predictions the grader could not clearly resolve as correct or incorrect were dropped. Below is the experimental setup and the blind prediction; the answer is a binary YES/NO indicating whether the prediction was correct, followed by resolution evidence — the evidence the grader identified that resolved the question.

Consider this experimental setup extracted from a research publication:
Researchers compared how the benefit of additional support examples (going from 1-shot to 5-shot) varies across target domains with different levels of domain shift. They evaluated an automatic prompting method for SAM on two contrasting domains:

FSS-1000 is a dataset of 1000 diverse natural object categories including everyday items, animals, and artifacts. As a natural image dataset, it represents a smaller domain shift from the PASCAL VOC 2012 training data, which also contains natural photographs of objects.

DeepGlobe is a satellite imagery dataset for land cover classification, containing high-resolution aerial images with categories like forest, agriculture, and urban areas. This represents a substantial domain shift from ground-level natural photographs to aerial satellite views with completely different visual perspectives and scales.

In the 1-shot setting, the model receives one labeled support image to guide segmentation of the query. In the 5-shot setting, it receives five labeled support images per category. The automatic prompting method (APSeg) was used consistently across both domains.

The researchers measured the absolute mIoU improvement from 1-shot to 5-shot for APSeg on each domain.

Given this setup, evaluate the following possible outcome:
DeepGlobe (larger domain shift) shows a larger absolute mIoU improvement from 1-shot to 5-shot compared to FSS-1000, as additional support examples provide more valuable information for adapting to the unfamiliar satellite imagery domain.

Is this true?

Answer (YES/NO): YES